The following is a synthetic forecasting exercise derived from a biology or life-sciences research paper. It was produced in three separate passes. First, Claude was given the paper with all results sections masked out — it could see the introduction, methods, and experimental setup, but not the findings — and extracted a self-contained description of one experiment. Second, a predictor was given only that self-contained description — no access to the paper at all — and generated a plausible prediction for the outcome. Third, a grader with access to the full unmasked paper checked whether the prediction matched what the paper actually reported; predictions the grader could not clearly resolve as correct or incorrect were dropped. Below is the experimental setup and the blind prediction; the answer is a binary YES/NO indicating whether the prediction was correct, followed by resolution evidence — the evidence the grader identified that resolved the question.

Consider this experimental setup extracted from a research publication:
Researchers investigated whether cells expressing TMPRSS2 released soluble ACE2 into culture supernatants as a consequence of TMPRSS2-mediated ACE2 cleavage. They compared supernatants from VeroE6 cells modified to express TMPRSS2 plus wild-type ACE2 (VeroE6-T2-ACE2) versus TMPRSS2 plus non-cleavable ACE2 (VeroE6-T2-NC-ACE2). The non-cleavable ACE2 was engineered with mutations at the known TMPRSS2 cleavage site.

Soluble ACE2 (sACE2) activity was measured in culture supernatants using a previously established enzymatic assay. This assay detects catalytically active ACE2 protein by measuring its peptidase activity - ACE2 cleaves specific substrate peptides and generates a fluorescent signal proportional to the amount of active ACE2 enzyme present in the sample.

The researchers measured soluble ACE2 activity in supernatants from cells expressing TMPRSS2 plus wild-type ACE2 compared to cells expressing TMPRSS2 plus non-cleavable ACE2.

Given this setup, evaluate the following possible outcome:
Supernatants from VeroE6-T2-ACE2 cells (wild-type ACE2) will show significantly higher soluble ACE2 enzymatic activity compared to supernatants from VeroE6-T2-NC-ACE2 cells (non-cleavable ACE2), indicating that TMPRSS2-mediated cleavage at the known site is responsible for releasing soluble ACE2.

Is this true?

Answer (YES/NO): NO